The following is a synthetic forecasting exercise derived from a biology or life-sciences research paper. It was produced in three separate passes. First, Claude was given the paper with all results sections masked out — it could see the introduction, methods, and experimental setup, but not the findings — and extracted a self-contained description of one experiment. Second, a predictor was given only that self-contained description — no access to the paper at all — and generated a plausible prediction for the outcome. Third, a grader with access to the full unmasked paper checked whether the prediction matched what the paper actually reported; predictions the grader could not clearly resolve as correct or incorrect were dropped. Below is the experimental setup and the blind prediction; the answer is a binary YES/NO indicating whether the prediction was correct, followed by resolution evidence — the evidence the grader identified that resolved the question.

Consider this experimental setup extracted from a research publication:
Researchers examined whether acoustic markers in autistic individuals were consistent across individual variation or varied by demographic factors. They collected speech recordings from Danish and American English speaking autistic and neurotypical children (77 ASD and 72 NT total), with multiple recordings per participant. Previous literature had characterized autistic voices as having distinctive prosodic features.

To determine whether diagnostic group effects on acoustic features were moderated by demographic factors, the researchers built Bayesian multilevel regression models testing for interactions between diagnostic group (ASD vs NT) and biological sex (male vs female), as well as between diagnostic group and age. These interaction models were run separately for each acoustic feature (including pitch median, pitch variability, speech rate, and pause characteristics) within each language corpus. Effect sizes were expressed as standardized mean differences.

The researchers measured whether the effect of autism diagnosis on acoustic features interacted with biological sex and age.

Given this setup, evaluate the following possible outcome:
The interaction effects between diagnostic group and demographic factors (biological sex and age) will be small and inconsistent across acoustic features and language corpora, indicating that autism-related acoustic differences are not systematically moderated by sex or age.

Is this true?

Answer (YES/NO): NO